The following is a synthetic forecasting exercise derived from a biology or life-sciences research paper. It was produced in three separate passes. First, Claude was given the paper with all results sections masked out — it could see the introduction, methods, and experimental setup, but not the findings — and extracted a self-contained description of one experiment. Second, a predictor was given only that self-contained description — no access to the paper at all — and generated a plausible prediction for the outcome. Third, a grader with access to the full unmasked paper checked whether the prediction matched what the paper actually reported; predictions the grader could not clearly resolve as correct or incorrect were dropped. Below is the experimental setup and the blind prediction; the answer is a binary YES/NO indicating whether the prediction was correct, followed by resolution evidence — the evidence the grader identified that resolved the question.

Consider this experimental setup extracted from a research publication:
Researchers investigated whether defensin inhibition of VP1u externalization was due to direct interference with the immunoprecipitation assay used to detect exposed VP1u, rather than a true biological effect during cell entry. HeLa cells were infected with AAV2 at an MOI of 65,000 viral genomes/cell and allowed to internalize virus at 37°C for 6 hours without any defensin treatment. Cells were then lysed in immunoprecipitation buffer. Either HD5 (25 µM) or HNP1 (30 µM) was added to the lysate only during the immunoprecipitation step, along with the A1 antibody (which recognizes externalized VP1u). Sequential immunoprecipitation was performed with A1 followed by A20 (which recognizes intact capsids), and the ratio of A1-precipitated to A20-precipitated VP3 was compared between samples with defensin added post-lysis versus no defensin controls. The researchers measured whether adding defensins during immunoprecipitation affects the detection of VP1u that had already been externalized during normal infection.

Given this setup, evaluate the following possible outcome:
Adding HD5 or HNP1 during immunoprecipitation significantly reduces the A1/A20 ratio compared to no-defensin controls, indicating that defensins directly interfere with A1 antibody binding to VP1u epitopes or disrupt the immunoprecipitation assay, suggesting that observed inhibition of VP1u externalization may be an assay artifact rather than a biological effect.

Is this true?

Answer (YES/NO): NO